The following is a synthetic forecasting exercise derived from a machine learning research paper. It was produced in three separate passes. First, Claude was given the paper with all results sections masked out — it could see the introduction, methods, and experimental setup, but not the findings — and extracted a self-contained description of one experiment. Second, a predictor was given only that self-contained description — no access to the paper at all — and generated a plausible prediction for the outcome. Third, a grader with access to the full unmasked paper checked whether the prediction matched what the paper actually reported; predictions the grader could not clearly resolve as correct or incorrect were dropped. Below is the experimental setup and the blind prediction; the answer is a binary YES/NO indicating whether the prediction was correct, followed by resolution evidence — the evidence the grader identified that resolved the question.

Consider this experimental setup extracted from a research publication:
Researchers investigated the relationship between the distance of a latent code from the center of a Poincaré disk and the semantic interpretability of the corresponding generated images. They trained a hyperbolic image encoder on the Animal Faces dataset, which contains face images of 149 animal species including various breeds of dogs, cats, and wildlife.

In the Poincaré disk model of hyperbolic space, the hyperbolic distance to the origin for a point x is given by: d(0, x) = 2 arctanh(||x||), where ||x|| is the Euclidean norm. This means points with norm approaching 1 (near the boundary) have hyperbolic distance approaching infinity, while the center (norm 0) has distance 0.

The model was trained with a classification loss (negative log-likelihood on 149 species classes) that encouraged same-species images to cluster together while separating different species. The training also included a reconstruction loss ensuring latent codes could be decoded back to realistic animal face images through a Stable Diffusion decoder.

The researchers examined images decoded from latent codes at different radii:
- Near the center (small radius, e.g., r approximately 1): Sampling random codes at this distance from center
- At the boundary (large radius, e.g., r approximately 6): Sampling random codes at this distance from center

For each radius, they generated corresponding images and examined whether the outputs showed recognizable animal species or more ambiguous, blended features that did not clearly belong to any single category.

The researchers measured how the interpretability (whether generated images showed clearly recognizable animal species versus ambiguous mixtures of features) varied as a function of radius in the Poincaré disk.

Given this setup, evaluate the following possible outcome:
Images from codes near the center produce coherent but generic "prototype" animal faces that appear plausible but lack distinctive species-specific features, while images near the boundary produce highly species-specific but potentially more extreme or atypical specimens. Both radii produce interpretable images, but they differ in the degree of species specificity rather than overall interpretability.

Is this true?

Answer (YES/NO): NO